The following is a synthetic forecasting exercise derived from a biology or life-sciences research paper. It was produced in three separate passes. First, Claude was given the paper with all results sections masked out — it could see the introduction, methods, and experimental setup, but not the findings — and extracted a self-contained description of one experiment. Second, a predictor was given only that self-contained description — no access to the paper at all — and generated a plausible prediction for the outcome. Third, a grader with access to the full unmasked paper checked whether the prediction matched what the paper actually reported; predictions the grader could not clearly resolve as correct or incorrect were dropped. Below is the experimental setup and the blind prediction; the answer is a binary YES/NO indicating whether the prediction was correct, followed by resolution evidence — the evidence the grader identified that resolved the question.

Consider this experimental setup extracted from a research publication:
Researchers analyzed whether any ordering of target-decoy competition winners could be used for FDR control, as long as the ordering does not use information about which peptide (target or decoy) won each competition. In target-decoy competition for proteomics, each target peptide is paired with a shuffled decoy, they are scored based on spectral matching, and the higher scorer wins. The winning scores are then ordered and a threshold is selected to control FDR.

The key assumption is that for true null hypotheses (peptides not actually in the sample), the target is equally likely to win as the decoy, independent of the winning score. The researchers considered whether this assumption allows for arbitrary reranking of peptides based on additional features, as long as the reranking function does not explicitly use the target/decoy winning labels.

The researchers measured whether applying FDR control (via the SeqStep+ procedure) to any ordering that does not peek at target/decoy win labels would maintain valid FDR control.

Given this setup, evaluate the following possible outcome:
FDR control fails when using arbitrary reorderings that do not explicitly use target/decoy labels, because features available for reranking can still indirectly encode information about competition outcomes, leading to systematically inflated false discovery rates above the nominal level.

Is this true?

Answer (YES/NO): NO